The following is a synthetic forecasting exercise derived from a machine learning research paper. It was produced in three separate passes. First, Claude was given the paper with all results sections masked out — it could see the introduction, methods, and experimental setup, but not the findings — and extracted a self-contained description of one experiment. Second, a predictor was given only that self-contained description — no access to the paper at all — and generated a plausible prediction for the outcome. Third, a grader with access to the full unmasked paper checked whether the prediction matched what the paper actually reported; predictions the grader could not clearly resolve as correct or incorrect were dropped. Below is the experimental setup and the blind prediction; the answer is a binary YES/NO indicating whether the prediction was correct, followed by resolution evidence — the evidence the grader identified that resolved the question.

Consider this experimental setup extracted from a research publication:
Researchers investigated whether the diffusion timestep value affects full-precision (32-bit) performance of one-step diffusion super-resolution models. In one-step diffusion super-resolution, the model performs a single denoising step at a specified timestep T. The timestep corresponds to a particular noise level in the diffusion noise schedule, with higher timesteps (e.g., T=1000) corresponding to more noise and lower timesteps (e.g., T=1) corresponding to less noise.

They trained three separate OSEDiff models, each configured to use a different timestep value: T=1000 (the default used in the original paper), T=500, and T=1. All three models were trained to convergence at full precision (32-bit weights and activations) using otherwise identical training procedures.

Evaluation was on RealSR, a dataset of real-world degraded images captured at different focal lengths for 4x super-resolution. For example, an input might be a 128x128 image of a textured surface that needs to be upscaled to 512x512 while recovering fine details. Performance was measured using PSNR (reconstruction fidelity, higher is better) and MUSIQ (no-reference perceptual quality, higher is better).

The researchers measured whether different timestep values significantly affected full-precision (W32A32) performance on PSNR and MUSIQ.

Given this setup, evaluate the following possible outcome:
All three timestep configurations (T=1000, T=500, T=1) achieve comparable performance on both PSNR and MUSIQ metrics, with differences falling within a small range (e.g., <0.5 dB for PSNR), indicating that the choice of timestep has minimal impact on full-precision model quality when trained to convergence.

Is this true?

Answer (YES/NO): YES